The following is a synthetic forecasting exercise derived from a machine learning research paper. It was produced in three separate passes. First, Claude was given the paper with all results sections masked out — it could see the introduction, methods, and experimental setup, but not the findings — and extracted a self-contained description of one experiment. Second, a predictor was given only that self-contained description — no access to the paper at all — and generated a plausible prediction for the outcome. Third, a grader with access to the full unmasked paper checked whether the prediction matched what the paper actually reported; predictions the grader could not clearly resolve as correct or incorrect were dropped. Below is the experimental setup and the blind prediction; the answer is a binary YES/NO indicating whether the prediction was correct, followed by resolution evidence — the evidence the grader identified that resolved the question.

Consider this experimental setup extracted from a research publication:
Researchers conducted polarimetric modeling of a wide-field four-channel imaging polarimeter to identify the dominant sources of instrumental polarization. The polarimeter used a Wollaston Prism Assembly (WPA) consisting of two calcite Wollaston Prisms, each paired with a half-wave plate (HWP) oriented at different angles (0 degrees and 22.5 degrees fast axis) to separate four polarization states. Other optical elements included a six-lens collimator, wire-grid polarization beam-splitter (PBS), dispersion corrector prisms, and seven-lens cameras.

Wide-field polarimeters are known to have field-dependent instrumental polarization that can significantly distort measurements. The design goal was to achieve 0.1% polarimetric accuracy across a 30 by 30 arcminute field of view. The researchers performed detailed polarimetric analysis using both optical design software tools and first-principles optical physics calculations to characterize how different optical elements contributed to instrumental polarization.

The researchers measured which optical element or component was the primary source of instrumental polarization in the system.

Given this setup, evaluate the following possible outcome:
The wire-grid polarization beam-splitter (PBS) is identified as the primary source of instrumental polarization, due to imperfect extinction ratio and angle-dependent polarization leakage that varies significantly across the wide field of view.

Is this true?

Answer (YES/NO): NO